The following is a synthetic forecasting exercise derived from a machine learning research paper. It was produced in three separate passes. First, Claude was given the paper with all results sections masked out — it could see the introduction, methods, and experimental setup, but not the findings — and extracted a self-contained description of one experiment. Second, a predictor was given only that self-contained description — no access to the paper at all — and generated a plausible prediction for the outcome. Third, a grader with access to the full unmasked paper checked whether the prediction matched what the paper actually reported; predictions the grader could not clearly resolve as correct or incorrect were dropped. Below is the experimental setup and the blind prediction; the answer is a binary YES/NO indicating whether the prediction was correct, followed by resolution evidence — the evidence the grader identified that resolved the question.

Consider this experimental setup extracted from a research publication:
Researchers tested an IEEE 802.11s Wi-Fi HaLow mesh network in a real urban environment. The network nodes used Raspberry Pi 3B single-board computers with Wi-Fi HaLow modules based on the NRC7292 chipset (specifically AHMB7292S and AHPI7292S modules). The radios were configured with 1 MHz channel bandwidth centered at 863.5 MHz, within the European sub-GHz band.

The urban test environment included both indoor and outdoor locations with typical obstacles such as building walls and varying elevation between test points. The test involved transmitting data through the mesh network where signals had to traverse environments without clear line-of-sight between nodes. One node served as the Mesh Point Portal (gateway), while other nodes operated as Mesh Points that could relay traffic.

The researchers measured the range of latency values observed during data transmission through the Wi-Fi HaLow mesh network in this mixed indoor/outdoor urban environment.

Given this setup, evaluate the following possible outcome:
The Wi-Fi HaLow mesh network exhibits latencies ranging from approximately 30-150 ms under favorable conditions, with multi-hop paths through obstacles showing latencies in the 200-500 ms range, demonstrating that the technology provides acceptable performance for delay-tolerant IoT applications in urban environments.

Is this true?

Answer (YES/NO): NO